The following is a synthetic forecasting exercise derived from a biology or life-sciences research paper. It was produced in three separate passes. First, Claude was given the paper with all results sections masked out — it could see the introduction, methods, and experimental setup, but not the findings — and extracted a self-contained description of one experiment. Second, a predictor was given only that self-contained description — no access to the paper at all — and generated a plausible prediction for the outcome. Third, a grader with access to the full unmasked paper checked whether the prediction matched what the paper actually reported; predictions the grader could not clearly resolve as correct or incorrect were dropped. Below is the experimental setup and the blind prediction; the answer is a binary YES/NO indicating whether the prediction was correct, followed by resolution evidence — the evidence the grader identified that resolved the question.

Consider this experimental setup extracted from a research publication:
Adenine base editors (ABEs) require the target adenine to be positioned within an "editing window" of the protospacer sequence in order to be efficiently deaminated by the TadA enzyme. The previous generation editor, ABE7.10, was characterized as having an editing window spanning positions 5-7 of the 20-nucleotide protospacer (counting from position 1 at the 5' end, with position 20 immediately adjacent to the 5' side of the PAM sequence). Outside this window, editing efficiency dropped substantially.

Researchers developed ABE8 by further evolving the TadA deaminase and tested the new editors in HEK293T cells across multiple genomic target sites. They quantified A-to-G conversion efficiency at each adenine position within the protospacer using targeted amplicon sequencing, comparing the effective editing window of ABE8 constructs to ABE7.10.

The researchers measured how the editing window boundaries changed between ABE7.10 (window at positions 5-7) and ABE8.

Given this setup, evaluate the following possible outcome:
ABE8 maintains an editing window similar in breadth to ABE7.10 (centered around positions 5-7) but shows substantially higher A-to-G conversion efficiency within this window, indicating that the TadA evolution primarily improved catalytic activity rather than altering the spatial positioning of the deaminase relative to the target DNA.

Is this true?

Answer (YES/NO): NO